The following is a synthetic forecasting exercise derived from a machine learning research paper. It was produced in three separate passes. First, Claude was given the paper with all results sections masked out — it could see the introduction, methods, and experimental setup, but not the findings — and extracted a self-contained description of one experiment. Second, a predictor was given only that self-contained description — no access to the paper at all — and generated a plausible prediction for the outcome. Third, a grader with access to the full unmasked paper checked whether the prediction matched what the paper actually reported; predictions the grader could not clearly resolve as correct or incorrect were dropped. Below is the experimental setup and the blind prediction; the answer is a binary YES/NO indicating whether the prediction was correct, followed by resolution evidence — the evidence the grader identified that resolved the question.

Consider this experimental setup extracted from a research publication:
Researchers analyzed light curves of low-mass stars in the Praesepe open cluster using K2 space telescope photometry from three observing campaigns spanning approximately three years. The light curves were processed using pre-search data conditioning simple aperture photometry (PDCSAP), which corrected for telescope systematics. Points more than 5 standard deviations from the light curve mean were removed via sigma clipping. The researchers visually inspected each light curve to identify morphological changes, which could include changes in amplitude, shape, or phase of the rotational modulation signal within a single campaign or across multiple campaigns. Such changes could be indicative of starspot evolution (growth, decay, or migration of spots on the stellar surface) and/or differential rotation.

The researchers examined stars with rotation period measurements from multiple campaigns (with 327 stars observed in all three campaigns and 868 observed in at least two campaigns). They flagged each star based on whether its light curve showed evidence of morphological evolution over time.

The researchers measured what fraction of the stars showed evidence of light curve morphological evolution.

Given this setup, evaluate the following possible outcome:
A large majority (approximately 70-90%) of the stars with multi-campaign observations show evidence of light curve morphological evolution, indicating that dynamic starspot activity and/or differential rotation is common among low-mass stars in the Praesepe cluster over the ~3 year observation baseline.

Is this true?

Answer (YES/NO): NO